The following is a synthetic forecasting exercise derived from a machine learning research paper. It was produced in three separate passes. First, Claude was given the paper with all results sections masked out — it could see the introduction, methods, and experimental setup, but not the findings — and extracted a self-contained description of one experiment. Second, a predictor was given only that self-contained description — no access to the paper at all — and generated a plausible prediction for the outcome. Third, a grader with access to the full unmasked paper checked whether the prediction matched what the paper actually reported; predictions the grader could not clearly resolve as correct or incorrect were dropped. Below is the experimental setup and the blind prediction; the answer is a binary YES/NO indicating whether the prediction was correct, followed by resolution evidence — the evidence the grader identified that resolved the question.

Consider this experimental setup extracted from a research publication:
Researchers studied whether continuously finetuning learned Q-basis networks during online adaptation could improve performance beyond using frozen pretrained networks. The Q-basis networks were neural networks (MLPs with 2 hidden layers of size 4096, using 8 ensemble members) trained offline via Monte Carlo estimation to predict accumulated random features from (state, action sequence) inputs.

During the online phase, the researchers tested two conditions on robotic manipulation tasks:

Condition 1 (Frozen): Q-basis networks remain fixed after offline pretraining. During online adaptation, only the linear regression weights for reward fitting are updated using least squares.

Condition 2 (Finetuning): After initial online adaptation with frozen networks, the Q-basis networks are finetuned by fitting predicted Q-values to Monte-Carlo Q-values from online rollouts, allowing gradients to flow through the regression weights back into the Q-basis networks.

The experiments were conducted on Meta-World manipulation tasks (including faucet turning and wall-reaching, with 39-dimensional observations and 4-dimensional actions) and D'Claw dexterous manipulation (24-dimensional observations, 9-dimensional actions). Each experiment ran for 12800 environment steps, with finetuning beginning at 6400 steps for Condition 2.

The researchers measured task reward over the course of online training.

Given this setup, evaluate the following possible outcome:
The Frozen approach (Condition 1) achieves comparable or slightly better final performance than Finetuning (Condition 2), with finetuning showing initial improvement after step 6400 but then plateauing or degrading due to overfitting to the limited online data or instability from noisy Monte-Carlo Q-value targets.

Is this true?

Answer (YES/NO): NO